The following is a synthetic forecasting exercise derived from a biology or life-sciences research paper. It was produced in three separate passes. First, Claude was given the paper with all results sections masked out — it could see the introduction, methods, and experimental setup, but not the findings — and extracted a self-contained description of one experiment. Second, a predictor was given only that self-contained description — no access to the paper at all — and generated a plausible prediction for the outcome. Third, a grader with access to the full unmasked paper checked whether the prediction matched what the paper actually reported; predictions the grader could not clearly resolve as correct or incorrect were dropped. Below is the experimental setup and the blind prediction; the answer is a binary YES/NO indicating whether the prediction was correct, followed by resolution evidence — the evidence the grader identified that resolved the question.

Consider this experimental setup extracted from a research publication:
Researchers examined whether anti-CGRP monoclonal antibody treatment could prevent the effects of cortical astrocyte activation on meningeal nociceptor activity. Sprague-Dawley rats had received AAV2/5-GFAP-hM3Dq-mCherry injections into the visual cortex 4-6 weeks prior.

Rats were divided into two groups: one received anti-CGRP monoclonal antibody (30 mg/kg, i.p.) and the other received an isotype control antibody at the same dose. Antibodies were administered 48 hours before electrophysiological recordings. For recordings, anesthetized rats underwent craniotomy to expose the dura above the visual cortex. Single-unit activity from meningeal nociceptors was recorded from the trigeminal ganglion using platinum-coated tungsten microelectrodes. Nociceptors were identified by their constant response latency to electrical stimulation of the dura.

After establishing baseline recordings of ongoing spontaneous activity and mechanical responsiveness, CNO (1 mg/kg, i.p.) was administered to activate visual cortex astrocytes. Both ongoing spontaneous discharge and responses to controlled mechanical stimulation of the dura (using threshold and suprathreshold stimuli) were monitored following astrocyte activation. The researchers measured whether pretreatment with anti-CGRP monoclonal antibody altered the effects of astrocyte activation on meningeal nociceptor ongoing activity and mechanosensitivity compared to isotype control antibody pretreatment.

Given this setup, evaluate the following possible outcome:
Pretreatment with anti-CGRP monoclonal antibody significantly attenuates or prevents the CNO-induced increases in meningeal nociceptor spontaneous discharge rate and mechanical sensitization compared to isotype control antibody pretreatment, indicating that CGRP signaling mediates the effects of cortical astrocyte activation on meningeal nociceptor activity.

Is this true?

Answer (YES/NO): NO